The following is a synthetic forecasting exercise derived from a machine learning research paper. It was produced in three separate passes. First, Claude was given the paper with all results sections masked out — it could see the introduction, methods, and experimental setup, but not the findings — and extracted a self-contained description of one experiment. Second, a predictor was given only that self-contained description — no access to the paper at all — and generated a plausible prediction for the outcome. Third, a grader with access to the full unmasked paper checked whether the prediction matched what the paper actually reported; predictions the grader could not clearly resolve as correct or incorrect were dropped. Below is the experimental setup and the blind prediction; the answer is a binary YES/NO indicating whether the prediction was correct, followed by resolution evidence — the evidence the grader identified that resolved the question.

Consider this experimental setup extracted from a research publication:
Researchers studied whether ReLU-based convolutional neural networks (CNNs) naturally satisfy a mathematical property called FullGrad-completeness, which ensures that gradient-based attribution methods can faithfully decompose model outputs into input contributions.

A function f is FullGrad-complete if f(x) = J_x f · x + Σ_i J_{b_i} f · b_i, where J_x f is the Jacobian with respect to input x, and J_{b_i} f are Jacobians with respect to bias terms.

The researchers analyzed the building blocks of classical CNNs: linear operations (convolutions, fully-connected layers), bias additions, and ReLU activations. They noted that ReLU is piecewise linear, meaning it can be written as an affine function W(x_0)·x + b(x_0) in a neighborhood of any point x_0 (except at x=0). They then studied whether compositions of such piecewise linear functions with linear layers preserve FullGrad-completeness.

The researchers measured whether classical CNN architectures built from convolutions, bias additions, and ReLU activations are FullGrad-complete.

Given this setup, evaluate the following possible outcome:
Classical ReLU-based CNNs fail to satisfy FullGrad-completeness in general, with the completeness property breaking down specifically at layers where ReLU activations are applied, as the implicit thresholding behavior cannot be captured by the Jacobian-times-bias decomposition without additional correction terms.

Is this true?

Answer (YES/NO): NO